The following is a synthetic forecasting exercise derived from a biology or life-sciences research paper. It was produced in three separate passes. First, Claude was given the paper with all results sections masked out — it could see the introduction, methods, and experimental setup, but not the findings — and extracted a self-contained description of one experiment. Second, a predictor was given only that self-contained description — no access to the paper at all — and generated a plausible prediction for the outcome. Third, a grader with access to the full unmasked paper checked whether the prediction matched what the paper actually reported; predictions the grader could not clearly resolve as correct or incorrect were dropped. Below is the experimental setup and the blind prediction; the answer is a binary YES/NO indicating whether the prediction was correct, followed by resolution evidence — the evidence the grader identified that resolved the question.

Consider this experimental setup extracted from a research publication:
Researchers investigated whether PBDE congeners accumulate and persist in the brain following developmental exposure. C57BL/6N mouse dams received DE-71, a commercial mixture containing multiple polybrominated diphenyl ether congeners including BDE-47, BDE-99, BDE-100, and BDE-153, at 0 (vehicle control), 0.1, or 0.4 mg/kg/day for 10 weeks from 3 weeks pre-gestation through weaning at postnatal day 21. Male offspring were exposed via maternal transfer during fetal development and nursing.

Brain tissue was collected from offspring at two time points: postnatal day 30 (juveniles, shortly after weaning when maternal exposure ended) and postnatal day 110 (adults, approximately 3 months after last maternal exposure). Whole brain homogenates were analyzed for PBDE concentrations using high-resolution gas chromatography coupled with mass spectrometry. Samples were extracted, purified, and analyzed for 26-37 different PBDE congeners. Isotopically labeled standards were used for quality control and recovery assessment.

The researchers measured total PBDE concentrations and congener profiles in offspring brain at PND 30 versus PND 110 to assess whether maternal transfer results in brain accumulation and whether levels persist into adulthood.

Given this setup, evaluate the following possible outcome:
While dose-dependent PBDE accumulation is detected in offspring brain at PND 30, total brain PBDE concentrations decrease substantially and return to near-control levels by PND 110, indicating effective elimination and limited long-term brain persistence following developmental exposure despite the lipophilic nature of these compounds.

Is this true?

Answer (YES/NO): NO